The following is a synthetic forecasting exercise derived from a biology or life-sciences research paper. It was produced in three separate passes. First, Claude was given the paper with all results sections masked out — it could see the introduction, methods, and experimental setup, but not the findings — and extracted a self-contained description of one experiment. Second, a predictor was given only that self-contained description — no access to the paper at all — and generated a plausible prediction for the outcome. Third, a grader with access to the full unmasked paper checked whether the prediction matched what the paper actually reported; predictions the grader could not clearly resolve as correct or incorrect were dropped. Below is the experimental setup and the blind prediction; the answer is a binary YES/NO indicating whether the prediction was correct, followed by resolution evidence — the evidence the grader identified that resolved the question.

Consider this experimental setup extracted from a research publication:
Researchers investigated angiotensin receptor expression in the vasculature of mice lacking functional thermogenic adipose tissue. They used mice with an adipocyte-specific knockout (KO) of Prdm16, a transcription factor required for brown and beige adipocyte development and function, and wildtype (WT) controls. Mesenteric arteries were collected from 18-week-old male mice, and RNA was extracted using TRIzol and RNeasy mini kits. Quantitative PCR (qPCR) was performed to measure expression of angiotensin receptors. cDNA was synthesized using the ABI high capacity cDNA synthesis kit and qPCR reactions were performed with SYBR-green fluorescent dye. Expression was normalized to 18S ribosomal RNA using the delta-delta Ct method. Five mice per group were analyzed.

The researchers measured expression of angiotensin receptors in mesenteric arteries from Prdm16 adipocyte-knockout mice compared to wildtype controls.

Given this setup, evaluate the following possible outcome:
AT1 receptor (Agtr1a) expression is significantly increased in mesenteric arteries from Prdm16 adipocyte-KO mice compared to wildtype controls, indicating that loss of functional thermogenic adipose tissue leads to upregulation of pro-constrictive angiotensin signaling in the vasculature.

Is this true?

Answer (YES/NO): NO